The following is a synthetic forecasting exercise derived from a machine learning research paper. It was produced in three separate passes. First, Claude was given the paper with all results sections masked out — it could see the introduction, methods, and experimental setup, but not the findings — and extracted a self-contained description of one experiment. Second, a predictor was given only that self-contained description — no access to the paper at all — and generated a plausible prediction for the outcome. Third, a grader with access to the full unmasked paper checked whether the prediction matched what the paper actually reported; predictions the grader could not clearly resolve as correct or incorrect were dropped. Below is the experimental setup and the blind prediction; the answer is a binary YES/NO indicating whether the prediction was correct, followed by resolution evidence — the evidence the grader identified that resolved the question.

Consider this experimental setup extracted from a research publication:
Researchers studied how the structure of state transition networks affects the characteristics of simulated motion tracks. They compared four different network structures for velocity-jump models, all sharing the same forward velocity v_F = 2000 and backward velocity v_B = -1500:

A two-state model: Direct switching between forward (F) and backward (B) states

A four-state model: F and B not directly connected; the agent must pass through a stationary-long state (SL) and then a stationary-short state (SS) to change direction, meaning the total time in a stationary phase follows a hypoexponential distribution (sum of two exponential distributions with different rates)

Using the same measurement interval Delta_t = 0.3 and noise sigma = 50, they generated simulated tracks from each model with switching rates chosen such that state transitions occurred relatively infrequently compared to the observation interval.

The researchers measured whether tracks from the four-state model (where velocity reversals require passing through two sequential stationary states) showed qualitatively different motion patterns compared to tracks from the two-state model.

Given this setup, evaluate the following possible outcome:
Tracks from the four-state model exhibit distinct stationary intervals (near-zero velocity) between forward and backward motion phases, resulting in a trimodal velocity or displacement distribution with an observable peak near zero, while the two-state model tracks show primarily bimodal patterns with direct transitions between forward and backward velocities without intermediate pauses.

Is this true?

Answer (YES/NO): YES